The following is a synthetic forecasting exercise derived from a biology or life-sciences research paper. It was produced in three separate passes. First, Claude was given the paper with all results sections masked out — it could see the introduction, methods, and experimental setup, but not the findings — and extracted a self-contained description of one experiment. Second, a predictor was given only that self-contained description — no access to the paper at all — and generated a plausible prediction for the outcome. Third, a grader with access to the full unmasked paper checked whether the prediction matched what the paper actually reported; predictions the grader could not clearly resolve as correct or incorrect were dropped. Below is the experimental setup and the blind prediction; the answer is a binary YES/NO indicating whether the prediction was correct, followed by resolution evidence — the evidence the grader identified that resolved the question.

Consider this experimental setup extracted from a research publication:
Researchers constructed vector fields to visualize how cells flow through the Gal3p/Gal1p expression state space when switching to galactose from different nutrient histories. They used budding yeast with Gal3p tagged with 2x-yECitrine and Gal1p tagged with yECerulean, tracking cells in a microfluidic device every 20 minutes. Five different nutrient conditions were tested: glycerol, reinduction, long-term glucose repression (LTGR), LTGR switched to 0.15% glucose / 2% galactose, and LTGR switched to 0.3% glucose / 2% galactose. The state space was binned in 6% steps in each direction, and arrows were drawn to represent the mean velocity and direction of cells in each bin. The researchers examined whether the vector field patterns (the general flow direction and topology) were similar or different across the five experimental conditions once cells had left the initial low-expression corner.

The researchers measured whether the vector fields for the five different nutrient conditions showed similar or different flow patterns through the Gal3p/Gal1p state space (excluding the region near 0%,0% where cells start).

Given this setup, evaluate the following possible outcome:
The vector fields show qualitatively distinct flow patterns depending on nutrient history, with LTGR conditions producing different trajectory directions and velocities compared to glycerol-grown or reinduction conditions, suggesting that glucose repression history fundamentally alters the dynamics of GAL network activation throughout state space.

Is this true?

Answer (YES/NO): NO